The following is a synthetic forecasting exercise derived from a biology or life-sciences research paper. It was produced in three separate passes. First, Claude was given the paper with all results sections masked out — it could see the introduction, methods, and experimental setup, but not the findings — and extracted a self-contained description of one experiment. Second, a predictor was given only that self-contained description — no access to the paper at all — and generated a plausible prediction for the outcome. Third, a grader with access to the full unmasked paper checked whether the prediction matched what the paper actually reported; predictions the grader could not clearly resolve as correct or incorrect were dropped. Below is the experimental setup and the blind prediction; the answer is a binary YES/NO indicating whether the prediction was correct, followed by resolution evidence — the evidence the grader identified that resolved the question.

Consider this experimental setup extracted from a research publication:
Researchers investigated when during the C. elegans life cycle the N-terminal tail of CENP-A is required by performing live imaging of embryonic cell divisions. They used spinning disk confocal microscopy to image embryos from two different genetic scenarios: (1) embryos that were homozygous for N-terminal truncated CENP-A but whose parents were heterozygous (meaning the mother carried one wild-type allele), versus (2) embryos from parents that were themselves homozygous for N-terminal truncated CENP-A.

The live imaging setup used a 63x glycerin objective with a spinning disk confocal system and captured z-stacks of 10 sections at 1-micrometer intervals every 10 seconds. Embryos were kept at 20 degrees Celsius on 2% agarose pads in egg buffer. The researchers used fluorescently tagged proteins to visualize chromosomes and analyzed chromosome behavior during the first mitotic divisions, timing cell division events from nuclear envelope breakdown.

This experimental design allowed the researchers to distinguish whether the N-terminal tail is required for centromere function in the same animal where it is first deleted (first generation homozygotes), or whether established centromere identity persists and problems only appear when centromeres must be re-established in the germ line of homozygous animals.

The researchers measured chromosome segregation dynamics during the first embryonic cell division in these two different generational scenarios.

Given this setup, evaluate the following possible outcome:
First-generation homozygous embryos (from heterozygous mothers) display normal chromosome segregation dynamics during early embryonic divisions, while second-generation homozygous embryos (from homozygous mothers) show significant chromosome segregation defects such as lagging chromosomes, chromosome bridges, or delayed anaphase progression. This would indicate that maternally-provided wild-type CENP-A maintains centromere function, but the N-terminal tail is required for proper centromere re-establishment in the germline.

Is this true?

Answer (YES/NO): YES